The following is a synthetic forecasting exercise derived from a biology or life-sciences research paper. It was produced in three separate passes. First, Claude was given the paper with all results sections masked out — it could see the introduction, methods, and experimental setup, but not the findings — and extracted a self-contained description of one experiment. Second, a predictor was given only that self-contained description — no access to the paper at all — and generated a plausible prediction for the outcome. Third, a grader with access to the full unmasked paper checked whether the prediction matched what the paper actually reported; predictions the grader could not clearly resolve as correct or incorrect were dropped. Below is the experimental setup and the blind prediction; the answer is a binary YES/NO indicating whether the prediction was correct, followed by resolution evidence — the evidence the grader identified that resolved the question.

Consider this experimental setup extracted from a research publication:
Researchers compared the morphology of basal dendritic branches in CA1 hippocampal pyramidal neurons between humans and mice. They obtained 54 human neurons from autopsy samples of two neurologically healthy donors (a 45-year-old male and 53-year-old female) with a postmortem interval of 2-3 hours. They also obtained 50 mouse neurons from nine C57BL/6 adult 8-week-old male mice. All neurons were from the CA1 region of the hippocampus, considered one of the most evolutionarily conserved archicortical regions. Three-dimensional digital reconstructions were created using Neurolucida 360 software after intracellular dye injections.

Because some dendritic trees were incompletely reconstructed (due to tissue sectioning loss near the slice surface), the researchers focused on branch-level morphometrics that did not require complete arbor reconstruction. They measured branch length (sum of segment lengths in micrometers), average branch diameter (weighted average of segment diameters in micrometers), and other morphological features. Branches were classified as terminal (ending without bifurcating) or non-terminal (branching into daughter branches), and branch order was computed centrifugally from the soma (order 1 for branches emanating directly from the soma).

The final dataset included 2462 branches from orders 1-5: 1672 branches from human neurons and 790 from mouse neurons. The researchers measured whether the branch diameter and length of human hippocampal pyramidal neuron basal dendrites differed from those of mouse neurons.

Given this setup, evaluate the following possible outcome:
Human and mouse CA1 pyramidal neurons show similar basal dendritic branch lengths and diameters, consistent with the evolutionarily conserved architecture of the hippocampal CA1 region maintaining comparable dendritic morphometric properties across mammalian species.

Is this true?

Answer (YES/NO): NO